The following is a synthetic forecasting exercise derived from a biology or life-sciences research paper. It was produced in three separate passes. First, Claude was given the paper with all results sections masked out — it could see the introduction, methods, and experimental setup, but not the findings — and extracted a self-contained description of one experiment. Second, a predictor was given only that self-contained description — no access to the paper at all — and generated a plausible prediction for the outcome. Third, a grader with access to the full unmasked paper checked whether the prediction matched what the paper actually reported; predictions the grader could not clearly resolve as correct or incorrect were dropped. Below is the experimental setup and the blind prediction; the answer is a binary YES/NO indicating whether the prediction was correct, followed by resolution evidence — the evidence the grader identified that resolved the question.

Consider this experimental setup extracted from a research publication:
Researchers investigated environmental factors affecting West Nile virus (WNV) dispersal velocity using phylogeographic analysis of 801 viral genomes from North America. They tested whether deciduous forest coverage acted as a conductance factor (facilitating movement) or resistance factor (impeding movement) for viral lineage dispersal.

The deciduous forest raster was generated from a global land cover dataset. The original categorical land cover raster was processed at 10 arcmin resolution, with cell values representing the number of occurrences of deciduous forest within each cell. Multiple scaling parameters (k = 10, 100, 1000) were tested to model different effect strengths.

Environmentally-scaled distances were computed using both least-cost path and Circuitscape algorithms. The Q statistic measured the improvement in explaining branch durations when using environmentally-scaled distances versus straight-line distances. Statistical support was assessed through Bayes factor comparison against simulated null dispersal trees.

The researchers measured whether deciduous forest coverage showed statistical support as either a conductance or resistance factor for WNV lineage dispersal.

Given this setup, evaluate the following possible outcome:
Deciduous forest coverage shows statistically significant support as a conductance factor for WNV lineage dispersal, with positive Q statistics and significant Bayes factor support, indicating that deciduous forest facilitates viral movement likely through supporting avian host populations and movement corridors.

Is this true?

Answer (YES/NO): NO